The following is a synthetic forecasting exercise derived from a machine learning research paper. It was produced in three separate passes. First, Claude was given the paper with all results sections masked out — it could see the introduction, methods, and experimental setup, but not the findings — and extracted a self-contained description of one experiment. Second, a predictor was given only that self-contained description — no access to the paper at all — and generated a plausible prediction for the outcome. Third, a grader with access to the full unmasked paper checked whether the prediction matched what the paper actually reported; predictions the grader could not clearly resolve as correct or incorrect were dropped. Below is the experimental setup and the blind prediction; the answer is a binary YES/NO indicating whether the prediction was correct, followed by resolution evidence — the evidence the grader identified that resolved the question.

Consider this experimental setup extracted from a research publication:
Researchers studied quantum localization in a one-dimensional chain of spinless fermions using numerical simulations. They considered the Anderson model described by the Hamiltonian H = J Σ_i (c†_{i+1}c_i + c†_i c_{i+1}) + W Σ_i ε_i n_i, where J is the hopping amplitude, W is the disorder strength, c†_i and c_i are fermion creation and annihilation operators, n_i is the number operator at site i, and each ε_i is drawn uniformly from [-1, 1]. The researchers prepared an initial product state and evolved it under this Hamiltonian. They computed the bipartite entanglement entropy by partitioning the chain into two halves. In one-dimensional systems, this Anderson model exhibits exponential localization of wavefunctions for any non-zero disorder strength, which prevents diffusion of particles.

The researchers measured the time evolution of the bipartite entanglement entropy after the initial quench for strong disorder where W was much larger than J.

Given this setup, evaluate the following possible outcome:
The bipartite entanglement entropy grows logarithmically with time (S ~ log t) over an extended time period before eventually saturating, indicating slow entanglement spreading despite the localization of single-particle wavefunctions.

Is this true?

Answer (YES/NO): NO